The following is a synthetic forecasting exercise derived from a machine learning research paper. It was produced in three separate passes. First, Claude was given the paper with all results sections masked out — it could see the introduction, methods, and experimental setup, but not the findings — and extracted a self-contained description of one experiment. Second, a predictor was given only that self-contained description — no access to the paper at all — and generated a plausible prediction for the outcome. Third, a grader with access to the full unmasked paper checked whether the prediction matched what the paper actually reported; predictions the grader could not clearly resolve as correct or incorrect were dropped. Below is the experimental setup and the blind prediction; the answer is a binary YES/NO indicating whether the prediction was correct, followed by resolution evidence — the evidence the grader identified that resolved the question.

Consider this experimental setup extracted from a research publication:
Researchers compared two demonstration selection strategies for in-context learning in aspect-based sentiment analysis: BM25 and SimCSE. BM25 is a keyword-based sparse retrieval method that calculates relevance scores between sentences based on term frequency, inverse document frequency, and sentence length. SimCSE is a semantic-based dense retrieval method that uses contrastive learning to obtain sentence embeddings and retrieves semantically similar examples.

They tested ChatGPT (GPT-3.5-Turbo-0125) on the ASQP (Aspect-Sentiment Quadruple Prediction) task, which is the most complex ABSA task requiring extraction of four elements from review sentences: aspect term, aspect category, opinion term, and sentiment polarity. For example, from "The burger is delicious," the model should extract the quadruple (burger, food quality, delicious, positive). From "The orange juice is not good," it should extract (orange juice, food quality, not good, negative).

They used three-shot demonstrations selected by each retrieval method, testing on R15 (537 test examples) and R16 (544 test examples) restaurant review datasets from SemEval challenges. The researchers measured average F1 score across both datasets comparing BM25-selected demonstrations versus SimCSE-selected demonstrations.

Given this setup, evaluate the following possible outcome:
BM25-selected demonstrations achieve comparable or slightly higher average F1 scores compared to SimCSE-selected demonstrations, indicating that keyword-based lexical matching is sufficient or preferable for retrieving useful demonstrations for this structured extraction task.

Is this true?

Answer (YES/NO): NO